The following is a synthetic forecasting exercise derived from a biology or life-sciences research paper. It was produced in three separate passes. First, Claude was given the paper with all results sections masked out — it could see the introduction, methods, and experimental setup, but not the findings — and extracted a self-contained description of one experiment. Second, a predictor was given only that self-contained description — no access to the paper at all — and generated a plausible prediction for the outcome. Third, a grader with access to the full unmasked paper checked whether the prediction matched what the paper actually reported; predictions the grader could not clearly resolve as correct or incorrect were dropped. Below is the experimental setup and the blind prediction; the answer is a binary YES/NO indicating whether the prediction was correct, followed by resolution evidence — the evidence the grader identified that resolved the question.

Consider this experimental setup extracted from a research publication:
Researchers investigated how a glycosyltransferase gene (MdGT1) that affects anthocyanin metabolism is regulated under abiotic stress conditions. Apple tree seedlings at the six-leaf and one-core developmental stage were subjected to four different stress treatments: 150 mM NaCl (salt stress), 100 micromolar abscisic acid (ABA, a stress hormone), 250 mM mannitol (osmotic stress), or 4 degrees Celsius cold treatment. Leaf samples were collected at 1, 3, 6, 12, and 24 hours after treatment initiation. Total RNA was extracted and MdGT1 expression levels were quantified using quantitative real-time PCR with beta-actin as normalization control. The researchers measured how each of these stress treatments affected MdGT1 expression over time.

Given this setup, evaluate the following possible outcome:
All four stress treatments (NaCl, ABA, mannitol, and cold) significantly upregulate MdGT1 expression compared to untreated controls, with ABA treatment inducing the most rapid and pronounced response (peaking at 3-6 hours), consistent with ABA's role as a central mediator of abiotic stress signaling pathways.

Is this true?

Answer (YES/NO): NO